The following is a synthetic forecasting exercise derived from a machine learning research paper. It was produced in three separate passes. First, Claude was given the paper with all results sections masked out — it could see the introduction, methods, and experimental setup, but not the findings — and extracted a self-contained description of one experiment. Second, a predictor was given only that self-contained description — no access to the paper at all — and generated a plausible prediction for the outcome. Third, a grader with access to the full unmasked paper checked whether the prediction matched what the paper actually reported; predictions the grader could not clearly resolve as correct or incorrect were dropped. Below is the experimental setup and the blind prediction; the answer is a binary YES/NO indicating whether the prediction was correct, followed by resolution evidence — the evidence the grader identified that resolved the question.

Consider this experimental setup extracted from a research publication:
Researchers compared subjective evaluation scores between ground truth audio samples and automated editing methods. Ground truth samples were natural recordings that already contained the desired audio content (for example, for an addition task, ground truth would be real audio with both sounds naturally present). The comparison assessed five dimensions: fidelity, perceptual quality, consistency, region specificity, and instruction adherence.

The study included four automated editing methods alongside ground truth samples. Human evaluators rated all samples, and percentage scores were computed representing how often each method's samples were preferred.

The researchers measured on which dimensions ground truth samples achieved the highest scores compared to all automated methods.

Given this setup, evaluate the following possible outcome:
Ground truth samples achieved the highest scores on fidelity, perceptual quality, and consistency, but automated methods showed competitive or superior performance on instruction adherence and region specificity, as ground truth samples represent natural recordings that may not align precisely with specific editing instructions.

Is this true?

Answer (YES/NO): NO